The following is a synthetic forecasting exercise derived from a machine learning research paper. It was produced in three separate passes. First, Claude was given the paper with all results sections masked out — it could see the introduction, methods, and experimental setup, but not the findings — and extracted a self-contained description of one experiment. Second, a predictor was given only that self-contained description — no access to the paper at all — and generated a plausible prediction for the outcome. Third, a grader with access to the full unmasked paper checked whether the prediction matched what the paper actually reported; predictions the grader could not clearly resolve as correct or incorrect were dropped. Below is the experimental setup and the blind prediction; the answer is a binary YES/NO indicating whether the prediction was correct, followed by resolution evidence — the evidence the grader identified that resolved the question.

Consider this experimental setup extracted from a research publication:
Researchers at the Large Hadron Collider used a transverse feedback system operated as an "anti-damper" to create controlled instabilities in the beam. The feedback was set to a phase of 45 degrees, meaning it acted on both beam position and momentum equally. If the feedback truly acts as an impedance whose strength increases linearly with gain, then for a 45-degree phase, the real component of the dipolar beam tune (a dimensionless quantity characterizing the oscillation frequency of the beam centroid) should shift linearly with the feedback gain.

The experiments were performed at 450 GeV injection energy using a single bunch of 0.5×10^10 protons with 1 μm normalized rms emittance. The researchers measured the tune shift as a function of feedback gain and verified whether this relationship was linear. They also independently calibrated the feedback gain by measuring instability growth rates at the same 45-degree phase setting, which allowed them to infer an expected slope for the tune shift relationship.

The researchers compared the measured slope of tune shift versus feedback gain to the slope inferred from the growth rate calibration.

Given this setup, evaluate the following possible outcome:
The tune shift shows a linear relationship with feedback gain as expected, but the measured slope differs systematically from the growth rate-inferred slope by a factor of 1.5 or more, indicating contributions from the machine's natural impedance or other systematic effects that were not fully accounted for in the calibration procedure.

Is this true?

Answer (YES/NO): NO